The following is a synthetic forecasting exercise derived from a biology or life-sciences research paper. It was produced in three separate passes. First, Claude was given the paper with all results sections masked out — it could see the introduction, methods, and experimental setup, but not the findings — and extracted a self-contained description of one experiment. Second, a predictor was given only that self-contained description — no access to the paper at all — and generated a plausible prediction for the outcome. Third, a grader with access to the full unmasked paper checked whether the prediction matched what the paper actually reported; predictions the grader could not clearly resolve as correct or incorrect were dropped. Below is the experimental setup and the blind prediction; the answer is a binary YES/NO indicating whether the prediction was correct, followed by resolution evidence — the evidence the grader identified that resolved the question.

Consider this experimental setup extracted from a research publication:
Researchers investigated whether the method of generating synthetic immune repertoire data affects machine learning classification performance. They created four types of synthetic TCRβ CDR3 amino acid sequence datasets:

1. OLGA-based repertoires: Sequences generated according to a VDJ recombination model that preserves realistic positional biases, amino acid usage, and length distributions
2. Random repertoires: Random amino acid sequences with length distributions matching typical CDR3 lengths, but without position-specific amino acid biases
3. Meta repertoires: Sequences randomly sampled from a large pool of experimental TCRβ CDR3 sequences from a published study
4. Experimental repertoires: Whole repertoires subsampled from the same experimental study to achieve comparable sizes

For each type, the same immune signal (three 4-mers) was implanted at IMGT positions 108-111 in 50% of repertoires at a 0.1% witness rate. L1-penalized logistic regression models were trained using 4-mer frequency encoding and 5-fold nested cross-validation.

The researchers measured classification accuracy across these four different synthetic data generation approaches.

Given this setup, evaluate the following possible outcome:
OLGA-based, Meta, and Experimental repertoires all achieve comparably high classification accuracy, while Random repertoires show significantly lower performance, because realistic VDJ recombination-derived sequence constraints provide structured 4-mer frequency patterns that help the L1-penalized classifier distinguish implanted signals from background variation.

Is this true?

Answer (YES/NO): NO